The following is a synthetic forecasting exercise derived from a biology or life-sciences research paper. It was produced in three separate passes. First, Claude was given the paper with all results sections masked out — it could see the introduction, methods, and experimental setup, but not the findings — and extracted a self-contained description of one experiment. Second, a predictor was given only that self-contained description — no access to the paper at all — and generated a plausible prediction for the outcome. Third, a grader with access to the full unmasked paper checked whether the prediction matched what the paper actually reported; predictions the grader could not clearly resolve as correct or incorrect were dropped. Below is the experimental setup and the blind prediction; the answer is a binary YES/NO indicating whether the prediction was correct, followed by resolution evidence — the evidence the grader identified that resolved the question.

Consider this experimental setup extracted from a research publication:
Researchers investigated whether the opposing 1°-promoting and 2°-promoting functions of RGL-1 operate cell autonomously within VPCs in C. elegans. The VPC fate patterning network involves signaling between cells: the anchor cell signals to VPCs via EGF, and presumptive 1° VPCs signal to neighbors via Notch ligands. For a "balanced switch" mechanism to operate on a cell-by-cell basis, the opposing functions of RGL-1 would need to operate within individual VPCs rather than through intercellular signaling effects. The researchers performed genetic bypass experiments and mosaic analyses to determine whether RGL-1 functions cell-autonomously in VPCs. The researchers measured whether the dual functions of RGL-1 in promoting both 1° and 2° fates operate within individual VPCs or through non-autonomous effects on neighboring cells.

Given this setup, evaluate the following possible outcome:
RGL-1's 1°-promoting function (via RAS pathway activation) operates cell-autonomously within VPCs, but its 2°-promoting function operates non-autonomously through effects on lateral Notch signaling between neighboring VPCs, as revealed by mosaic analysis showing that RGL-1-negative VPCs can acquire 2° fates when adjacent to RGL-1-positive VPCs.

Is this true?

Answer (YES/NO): NO